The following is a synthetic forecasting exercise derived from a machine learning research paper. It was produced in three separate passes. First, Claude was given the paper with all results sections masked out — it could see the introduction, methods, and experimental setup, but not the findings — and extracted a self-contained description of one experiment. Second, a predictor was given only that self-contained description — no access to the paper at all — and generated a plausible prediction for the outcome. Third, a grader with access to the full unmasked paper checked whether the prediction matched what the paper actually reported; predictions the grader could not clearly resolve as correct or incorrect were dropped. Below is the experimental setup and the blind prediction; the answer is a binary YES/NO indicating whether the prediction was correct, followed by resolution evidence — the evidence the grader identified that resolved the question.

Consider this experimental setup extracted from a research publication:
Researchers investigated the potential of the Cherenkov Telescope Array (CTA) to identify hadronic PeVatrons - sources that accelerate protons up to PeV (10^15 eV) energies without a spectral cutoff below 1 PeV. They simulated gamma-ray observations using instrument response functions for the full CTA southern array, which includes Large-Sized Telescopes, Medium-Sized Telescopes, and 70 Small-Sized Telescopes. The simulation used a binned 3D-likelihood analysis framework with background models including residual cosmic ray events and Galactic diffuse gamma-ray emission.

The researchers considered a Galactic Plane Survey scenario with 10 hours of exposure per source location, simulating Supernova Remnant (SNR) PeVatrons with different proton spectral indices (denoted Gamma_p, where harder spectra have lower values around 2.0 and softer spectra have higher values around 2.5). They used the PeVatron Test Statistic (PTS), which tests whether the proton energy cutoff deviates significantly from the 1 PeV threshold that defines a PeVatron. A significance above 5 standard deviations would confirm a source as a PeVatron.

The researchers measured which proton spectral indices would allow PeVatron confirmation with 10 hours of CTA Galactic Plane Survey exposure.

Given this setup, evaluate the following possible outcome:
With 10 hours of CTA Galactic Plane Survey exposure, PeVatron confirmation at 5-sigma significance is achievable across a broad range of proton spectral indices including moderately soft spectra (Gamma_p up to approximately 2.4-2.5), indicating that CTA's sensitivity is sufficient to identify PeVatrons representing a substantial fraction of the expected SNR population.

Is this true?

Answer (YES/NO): NO